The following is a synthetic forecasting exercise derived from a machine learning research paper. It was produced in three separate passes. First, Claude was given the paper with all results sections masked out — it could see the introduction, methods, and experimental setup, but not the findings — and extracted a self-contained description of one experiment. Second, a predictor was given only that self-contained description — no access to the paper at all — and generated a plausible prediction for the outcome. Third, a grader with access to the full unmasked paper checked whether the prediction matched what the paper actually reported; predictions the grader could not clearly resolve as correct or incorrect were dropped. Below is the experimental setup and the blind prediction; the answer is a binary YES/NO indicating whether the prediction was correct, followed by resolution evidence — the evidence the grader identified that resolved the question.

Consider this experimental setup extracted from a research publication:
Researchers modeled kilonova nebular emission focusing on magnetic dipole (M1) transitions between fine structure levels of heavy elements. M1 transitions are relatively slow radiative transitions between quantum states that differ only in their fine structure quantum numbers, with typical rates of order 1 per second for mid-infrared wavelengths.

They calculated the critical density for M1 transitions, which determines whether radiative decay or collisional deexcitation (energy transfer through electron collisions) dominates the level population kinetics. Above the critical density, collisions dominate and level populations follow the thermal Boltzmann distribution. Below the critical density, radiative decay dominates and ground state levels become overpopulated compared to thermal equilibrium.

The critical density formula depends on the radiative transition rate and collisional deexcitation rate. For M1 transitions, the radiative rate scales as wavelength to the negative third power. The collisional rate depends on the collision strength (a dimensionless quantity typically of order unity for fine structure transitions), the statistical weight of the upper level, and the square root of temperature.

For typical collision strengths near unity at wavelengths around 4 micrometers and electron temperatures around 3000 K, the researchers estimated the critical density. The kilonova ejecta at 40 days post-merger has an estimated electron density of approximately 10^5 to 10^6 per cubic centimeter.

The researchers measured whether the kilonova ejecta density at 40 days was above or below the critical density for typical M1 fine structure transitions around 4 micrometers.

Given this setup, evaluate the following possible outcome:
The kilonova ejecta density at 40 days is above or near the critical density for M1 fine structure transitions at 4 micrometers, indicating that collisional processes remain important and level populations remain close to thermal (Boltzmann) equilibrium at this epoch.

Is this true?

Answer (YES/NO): NO